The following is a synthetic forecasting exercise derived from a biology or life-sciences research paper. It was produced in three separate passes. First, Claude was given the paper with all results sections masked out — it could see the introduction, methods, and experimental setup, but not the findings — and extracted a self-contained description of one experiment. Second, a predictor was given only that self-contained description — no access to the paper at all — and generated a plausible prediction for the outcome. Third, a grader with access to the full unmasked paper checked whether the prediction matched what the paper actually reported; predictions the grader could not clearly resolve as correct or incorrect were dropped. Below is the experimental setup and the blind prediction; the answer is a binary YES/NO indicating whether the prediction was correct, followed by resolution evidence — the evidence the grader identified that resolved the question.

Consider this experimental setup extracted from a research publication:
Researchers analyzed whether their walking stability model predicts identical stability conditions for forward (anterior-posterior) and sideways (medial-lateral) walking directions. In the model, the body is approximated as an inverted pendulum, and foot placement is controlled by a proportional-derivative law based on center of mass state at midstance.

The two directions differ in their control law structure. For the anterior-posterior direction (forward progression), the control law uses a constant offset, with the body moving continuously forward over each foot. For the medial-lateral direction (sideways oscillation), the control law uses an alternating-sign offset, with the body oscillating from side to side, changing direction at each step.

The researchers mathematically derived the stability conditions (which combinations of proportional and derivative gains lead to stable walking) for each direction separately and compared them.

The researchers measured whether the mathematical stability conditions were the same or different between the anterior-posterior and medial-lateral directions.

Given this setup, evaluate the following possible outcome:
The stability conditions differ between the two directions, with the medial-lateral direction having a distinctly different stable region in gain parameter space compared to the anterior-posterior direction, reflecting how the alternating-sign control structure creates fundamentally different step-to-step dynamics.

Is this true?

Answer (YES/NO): NO